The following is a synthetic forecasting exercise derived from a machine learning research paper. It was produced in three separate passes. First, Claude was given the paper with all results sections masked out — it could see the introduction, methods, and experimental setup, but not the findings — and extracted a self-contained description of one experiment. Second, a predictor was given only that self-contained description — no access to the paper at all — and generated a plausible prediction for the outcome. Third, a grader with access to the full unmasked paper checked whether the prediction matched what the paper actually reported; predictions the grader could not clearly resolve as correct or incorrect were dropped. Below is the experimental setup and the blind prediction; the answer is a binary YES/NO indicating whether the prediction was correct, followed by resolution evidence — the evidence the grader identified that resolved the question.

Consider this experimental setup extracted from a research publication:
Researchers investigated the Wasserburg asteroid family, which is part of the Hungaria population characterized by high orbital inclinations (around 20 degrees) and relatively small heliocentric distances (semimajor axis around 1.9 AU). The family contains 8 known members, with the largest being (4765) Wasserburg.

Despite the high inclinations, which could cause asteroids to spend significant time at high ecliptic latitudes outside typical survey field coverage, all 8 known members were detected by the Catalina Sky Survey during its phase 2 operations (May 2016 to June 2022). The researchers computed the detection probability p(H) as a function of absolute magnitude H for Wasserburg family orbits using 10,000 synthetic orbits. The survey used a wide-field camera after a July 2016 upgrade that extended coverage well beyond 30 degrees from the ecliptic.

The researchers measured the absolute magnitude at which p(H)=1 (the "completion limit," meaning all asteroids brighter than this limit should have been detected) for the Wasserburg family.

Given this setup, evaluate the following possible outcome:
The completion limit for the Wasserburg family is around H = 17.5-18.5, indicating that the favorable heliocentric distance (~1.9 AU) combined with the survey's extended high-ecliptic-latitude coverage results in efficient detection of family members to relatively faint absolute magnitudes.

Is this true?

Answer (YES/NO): YES